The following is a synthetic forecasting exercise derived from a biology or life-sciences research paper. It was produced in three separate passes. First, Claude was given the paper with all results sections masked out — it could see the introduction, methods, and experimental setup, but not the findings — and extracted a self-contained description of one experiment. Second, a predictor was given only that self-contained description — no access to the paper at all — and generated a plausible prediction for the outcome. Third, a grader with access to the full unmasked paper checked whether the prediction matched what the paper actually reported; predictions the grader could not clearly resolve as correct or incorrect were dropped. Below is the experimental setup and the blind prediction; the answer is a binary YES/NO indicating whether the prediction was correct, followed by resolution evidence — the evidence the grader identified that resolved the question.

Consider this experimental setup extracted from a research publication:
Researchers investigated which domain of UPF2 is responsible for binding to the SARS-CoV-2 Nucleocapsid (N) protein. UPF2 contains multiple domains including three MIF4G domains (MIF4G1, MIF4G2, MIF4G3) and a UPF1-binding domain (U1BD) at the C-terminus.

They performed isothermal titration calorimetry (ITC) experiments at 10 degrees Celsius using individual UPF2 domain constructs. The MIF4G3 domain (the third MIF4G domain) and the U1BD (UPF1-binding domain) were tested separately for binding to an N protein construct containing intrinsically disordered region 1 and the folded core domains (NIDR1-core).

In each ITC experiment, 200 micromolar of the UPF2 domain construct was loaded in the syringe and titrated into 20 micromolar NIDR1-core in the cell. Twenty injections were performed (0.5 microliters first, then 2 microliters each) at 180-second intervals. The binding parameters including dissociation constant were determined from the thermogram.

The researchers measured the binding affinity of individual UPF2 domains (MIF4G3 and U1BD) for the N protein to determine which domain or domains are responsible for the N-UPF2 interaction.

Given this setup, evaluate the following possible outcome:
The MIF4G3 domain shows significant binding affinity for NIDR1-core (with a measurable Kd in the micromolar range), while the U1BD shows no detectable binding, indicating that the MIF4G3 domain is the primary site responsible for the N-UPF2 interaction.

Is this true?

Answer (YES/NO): YES